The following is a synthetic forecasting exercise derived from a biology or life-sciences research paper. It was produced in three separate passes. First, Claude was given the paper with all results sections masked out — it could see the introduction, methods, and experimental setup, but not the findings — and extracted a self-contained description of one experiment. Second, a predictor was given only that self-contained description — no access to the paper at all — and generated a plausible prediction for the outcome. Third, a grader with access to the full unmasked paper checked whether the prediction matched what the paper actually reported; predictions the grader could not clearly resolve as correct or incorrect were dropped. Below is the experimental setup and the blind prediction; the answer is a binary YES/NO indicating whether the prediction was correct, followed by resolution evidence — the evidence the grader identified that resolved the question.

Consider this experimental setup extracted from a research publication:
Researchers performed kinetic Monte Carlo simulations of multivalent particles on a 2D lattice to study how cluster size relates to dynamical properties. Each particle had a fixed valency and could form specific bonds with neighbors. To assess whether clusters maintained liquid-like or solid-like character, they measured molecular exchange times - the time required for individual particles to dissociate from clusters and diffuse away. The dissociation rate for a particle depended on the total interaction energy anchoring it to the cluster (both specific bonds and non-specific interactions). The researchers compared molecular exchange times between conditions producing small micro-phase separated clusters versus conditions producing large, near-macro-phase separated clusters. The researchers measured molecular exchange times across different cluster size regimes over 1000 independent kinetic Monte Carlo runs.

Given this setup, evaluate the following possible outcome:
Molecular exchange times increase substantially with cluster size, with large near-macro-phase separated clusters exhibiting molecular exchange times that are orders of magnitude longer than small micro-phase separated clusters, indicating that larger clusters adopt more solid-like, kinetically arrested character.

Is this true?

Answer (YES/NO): YES